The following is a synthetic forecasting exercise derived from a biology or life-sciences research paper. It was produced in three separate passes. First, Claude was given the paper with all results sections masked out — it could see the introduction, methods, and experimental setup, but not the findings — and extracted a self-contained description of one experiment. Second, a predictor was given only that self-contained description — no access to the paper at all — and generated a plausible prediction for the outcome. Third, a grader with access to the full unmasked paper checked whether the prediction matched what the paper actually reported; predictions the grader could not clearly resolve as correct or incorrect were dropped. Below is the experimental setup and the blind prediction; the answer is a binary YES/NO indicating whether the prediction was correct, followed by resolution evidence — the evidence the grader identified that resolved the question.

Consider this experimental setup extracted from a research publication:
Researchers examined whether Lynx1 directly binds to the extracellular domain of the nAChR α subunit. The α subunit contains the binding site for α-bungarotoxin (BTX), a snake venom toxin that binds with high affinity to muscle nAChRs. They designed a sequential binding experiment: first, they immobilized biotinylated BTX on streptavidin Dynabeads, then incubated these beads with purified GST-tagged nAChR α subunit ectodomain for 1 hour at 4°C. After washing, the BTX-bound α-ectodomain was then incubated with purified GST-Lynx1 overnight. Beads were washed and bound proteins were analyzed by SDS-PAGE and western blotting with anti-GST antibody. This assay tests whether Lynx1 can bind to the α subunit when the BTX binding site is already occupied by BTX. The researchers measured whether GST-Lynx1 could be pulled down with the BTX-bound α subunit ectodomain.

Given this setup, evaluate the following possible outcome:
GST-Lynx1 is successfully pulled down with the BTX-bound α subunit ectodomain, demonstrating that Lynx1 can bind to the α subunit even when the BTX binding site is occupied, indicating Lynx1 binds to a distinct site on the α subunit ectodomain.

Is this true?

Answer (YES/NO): YES